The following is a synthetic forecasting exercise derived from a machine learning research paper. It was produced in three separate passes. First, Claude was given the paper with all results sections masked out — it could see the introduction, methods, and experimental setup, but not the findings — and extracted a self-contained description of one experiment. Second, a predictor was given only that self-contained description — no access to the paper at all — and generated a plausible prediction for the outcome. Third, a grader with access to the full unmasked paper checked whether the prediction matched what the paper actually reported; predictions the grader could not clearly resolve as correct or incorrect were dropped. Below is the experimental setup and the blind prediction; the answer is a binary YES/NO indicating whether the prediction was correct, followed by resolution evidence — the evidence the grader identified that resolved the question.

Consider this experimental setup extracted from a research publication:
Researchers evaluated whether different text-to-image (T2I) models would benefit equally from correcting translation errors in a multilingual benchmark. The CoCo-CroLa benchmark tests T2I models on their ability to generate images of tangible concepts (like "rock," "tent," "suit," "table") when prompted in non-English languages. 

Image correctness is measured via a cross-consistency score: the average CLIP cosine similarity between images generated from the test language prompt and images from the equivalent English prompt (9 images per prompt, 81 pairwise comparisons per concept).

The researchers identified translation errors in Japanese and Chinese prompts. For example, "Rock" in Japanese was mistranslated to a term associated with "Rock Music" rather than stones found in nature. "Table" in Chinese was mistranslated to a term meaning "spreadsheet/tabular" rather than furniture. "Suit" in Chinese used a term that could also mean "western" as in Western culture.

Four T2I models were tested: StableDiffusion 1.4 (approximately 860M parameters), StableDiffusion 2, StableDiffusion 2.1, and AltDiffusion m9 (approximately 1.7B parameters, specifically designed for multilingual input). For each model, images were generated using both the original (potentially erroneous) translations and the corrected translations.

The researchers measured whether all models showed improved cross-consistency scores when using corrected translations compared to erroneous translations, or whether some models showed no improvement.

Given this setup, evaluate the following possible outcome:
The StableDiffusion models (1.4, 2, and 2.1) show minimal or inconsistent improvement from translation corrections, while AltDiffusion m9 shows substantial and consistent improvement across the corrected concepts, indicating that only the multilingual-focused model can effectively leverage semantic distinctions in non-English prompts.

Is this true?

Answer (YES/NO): NO